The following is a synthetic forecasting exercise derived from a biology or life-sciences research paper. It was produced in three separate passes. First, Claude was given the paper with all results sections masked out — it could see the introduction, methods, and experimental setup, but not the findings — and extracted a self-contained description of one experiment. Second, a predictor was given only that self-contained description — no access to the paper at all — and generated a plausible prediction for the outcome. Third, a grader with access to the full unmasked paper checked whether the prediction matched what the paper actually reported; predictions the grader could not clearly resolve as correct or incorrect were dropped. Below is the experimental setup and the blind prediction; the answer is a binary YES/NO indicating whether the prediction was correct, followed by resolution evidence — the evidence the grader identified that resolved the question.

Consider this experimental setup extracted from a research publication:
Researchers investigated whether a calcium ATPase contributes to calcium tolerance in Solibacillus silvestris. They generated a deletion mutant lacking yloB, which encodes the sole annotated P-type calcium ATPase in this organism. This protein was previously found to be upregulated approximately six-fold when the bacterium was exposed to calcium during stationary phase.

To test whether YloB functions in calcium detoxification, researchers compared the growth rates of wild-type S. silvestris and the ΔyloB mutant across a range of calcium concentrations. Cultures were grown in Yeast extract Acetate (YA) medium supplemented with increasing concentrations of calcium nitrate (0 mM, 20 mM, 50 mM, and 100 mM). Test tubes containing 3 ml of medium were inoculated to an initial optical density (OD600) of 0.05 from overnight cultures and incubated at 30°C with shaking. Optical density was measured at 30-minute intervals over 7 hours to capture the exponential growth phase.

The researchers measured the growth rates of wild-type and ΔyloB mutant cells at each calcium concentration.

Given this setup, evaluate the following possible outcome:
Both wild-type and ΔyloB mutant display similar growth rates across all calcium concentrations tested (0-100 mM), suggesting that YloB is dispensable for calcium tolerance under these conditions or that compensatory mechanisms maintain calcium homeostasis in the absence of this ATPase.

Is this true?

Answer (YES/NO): YES